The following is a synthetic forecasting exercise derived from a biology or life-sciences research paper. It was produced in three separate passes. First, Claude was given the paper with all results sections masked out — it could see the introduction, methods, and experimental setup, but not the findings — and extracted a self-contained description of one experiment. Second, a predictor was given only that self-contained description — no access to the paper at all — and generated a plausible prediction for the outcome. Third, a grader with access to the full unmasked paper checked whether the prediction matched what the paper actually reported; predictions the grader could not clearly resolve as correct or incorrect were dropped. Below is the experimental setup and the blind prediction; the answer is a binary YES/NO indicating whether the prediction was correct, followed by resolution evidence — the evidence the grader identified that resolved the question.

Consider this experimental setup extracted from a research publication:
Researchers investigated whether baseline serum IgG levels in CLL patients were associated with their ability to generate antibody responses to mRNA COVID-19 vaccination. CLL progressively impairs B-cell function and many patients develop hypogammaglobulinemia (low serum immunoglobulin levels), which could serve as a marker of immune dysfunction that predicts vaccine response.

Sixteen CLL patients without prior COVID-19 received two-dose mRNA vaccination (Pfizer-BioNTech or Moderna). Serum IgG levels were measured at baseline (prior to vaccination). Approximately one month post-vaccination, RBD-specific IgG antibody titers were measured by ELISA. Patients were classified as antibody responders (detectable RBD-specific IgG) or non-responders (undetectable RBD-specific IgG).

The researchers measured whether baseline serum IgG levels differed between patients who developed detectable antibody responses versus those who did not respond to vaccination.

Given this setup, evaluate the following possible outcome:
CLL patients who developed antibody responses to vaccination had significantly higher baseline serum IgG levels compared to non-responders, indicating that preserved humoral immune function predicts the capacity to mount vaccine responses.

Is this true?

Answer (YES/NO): NO